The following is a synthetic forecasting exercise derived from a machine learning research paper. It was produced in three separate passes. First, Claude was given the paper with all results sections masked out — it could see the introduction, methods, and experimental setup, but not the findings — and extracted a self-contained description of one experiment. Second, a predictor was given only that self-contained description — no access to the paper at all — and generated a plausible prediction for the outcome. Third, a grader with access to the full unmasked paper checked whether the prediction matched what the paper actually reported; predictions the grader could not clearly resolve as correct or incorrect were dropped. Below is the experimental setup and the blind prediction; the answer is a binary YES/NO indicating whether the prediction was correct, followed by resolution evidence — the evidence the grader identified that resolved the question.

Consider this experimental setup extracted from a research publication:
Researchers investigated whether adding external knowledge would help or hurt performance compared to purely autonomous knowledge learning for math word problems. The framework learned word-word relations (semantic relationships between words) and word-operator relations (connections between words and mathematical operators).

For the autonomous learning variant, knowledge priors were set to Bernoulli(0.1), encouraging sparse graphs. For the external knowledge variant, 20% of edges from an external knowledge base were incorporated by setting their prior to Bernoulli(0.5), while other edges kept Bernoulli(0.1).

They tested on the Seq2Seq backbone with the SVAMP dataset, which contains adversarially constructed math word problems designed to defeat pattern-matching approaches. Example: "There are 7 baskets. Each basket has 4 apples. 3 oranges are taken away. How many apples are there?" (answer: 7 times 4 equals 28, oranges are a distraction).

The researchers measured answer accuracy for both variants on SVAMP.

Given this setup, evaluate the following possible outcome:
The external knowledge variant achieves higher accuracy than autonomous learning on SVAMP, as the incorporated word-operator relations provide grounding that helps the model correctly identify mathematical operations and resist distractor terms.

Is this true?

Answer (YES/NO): NO